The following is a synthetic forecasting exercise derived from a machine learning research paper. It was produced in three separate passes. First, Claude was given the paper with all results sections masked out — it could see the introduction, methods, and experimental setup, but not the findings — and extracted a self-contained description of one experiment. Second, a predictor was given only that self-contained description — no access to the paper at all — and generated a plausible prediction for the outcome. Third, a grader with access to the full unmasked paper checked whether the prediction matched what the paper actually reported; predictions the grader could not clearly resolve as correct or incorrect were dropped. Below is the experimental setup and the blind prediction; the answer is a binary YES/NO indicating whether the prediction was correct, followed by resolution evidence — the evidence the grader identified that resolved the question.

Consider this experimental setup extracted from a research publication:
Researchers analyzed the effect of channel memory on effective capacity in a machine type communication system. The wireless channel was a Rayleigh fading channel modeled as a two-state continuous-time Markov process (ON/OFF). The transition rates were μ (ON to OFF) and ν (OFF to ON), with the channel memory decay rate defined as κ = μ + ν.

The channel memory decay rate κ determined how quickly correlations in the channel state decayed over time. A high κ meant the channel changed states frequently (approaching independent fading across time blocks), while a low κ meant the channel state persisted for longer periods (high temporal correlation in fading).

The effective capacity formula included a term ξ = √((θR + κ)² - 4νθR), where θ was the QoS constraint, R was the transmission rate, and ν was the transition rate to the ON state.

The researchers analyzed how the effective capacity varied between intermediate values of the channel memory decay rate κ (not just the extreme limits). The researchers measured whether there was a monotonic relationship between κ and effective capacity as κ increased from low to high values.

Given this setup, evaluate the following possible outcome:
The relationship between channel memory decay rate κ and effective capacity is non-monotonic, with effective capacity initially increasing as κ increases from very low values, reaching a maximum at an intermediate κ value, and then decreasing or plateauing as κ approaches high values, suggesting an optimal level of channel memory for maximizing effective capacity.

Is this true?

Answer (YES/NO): NO